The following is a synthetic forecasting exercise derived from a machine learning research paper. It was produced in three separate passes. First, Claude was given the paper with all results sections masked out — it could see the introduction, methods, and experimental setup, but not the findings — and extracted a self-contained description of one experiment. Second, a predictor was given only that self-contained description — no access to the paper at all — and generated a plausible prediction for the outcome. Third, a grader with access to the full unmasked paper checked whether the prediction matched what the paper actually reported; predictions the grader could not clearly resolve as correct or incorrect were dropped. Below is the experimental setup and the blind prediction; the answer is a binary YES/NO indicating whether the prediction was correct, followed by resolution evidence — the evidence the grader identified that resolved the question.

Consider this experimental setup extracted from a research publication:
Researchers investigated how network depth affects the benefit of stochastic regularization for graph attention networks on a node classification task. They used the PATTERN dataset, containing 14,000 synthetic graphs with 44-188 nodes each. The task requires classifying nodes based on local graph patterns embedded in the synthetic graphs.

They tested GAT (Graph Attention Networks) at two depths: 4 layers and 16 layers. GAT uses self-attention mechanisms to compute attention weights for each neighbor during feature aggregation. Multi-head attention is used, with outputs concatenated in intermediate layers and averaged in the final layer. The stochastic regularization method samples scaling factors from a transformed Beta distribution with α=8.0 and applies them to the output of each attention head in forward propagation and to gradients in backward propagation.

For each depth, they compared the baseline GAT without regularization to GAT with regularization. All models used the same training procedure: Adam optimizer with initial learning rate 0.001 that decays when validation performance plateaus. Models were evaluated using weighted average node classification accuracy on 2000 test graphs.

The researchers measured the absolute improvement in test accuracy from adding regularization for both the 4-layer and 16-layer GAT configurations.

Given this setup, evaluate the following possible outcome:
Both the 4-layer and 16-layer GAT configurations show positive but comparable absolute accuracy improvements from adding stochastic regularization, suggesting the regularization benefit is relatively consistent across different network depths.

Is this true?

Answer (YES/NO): NO